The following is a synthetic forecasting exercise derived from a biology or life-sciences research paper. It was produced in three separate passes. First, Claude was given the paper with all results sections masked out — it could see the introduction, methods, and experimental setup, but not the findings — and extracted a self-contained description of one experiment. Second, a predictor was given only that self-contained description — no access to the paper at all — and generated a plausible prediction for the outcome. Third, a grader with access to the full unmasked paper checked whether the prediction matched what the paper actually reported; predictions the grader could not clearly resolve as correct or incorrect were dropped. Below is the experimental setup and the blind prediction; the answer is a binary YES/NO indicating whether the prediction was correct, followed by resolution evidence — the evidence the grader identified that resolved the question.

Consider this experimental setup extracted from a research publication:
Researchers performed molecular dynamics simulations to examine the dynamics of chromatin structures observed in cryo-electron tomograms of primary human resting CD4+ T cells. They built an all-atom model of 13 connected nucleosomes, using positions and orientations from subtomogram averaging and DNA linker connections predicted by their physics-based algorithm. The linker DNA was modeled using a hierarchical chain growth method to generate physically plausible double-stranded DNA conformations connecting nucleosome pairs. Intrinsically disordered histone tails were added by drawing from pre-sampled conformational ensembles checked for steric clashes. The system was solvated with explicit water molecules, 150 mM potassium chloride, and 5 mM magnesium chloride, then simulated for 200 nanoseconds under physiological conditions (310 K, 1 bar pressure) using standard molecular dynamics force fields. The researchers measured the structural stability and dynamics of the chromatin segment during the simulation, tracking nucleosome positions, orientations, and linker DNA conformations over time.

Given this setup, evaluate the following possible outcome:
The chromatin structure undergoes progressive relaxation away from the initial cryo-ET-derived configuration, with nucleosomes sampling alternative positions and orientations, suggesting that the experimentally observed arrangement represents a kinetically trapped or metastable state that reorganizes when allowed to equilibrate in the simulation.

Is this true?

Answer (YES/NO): NO